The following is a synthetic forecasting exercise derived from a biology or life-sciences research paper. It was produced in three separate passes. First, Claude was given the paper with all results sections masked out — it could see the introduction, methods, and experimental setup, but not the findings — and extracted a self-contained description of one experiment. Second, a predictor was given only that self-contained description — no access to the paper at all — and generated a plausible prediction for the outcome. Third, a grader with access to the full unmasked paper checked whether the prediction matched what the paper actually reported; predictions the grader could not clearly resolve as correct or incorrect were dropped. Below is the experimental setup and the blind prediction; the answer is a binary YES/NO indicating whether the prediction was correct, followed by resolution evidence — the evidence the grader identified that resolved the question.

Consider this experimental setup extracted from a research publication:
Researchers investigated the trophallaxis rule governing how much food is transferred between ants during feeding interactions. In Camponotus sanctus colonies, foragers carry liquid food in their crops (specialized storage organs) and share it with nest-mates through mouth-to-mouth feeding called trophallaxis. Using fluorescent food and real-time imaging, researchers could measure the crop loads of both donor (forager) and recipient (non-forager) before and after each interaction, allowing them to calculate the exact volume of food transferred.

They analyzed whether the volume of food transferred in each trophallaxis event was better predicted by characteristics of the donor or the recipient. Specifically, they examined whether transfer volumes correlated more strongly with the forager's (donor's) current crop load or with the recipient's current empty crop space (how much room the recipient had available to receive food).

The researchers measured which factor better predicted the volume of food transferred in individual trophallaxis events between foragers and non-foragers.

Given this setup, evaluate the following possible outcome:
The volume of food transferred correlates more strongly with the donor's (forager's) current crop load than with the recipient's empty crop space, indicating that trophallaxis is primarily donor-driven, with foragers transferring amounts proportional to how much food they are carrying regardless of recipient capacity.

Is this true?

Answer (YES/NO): NO